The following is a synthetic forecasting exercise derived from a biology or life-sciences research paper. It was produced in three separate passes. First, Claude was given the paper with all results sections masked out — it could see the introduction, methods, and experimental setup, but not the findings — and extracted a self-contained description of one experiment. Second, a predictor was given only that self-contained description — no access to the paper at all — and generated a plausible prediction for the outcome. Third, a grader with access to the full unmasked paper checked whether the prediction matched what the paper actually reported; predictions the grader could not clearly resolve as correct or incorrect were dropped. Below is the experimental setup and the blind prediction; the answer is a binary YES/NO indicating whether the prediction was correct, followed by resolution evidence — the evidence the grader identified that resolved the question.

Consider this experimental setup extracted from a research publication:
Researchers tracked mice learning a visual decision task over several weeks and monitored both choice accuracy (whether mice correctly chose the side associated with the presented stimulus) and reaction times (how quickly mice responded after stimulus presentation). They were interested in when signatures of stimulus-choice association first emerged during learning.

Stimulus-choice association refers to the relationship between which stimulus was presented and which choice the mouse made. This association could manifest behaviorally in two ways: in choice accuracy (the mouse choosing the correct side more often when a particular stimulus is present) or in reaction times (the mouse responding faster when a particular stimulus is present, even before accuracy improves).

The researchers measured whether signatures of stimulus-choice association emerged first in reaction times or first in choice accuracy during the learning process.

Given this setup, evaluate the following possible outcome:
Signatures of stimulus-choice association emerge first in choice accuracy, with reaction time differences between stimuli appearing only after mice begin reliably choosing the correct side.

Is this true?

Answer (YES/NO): NO